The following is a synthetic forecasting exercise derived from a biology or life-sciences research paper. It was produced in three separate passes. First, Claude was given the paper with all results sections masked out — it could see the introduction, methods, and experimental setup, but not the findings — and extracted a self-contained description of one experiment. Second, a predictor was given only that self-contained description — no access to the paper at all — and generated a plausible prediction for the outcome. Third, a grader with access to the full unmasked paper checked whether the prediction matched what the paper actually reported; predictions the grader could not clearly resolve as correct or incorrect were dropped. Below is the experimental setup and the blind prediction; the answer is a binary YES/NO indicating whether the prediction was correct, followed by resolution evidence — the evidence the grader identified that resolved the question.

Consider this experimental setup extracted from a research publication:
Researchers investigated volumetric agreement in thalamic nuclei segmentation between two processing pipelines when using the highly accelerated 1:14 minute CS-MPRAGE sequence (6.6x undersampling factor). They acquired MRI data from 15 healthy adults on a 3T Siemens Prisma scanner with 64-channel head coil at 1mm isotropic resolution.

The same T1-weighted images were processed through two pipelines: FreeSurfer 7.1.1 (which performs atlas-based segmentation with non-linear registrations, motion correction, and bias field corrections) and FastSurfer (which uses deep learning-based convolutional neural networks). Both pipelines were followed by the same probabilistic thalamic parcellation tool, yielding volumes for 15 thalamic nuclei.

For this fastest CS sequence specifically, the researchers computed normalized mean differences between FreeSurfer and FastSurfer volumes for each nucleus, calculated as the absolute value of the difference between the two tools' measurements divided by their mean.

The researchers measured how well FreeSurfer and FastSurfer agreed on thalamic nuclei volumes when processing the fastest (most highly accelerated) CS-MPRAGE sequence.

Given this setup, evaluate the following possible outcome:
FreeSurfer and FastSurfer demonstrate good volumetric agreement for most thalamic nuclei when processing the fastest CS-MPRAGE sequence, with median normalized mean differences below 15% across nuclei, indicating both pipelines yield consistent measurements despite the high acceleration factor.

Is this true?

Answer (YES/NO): YES